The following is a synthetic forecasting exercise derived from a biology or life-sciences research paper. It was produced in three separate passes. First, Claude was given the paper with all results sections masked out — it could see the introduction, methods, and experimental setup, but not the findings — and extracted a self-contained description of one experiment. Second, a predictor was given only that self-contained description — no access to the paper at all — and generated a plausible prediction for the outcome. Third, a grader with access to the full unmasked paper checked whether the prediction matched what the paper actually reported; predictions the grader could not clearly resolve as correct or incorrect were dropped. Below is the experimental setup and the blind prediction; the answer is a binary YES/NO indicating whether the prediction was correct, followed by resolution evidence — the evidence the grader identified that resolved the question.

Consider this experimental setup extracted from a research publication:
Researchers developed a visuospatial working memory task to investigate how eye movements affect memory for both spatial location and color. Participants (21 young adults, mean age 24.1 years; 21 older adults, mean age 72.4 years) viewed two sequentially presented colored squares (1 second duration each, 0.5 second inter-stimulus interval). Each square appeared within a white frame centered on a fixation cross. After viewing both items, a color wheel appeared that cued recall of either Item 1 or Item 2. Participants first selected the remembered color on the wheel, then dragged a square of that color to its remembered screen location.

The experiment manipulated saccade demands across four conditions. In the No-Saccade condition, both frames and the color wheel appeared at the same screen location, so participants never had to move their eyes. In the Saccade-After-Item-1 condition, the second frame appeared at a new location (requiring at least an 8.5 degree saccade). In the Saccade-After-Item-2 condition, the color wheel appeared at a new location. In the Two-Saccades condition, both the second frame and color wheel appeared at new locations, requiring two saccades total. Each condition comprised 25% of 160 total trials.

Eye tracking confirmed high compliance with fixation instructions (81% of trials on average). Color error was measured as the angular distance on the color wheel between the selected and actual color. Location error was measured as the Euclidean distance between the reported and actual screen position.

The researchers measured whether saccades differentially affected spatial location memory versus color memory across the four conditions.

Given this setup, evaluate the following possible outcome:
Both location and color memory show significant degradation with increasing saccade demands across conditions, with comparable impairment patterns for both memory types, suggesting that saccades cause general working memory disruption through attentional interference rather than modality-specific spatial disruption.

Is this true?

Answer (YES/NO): NO